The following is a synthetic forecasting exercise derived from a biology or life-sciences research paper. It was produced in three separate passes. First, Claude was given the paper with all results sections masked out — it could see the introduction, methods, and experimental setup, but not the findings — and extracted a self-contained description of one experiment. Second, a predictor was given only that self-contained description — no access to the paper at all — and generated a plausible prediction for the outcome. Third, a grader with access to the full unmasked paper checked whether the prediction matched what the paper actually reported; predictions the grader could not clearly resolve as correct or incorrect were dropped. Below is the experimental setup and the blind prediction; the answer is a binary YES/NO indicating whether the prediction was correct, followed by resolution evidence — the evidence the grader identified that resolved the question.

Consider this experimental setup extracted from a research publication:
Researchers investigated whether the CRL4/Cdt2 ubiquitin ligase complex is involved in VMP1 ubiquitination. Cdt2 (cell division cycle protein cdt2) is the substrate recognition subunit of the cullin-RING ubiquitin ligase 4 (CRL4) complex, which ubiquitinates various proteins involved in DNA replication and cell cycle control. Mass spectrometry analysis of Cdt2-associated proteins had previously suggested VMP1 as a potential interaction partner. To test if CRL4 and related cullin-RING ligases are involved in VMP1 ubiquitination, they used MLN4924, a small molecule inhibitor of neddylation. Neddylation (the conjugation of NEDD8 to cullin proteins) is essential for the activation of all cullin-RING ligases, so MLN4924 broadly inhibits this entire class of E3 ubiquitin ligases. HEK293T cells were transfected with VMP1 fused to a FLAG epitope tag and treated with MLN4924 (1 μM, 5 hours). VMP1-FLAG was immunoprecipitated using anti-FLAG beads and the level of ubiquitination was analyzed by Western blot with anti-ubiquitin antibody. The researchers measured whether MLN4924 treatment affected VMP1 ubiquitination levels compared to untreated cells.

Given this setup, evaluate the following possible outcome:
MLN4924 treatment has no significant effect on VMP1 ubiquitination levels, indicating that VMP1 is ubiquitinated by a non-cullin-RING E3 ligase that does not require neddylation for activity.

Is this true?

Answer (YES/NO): NO